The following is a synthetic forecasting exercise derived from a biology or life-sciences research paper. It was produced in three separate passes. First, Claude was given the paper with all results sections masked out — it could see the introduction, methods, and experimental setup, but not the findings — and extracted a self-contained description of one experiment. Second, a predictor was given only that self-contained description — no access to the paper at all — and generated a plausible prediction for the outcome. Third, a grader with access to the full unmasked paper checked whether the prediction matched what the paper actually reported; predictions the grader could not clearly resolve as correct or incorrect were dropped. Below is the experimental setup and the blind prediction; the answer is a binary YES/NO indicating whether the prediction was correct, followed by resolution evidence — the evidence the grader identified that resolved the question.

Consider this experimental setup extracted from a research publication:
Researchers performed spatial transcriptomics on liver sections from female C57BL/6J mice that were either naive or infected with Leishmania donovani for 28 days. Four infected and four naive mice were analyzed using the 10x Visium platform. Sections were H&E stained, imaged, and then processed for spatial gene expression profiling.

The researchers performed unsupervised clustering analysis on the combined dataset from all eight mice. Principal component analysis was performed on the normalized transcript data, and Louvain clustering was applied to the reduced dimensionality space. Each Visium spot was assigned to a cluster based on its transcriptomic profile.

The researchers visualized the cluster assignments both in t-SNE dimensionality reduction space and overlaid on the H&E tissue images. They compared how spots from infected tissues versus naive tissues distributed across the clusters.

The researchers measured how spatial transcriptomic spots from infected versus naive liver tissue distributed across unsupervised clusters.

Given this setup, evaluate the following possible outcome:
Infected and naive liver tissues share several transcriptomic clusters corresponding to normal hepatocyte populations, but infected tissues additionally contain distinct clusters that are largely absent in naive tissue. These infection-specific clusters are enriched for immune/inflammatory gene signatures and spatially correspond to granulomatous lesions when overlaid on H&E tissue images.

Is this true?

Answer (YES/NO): YES